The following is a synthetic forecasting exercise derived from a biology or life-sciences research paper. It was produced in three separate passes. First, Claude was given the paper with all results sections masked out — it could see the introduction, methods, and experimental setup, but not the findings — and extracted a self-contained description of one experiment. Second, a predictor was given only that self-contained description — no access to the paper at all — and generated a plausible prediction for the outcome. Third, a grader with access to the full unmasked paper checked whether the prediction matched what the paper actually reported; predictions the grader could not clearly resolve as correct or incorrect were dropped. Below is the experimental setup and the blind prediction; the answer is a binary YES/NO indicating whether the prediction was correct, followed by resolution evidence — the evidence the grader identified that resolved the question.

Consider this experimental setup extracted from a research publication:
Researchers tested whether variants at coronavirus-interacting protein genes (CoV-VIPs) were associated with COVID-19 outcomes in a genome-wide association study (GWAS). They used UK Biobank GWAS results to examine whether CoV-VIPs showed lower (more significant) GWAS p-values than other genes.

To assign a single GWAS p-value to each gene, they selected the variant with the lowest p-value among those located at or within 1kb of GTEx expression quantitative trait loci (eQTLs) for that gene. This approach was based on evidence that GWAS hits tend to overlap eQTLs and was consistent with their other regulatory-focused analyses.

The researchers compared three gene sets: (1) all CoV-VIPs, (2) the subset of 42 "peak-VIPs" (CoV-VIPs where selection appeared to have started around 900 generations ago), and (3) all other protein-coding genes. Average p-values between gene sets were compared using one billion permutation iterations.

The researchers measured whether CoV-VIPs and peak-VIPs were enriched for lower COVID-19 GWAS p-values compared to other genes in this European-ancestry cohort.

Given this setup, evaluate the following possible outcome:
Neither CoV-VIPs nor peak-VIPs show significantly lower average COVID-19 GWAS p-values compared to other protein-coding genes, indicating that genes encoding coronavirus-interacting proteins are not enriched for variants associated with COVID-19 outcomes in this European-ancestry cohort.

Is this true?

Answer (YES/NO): NO